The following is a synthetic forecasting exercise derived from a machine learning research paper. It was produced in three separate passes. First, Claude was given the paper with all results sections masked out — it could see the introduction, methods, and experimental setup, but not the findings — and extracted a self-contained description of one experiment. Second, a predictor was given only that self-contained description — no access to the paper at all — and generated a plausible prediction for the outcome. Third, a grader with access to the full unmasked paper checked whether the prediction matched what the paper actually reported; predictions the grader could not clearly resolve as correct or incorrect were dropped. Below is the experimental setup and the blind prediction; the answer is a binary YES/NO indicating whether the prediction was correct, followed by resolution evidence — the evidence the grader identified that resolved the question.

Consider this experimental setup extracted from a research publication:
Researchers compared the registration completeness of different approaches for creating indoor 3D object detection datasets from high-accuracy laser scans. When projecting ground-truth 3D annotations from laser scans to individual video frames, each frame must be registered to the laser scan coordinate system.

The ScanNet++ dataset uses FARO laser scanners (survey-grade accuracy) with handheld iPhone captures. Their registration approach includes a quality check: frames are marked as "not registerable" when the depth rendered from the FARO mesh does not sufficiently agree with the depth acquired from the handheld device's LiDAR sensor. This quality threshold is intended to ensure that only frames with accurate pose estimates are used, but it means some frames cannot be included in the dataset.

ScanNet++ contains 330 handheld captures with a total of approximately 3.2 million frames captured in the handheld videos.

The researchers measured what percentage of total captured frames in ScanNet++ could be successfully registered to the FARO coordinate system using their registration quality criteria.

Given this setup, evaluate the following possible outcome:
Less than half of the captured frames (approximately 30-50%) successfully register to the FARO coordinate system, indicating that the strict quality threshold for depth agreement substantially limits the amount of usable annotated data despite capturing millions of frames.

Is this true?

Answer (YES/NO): NO